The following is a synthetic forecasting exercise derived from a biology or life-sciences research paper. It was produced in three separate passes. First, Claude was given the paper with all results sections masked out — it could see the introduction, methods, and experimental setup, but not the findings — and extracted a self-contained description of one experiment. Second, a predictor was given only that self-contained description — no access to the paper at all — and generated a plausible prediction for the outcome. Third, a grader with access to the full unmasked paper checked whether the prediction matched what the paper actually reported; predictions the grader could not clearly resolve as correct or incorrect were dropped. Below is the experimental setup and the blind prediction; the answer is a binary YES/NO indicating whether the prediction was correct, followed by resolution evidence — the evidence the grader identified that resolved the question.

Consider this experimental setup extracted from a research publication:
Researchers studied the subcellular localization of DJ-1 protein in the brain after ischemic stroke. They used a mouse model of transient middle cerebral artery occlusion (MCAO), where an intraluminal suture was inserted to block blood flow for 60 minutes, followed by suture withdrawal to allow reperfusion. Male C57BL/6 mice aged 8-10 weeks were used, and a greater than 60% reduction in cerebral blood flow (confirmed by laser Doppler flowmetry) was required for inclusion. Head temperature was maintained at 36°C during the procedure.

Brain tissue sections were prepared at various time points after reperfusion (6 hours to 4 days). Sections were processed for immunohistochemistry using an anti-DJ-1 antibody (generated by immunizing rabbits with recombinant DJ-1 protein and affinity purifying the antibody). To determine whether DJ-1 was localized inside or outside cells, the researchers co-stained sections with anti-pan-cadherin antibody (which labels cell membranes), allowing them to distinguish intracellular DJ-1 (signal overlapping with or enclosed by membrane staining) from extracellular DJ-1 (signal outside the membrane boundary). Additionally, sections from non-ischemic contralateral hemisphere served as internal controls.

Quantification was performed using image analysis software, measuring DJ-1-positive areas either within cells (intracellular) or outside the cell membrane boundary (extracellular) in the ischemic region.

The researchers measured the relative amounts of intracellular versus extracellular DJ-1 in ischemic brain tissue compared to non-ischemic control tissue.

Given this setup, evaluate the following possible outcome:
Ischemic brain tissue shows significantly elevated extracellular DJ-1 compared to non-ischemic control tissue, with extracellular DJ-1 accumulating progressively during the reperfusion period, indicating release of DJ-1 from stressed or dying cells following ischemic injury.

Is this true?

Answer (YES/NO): NO